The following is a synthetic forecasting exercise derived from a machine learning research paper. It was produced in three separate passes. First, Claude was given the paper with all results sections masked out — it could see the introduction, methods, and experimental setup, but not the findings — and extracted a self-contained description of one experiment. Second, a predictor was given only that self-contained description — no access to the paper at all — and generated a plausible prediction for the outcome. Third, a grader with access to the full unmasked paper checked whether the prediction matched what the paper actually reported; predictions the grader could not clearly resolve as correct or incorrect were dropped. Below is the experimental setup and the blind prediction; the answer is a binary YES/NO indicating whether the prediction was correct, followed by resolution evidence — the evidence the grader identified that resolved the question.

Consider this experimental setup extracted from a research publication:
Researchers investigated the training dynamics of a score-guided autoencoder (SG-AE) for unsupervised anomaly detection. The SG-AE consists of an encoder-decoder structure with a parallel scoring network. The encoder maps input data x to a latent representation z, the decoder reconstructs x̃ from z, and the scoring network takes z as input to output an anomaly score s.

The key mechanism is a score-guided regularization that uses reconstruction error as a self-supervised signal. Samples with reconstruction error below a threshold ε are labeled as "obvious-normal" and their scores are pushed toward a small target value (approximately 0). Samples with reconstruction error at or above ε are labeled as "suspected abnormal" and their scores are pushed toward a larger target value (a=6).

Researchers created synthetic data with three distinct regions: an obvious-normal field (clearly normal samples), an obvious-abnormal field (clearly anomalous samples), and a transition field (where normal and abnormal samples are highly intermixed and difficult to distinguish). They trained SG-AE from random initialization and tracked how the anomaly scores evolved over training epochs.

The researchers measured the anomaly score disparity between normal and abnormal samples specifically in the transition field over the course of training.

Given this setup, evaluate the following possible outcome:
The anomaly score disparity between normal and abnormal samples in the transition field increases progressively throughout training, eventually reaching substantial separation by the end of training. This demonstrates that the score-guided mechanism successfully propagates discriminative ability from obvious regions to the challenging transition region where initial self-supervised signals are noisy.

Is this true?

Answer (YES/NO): YES